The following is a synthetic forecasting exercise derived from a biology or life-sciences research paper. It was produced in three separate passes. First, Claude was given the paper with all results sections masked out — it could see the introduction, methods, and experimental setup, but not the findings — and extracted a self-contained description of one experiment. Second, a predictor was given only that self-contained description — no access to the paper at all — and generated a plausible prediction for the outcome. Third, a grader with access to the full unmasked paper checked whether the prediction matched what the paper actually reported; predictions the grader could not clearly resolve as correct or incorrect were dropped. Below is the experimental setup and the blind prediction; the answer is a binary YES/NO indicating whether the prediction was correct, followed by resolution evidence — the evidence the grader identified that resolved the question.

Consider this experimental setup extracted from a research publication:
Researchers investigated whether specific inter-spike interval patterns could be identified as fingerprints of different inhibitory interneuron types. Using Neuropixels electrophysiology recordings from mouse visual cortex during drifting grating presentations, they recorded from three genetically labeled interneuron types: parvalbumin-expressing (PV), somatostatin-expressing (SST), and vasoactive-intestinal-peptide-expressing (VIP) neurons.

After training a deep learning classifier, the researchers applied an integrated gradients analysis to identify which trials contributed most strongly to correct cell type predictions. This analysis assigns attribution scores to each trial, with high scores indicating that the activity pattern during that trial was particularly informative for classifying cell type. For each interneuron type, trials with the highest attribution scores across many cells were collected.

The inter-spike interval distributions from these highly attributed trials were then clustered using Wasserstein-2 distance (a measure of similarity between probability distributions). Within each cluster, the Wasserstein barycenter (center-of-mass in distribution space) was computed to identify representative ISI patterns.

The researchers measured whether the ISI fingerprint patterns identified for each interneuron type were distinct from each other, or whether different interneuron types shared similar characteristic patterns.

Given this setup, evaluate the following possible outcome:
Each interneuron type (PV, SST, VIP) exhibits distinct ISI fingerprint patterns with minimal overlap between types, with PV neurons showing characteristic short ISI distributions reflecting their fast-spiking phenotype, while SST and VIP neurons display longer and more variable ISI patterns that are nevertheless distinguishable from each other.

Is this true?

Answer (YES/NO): NO